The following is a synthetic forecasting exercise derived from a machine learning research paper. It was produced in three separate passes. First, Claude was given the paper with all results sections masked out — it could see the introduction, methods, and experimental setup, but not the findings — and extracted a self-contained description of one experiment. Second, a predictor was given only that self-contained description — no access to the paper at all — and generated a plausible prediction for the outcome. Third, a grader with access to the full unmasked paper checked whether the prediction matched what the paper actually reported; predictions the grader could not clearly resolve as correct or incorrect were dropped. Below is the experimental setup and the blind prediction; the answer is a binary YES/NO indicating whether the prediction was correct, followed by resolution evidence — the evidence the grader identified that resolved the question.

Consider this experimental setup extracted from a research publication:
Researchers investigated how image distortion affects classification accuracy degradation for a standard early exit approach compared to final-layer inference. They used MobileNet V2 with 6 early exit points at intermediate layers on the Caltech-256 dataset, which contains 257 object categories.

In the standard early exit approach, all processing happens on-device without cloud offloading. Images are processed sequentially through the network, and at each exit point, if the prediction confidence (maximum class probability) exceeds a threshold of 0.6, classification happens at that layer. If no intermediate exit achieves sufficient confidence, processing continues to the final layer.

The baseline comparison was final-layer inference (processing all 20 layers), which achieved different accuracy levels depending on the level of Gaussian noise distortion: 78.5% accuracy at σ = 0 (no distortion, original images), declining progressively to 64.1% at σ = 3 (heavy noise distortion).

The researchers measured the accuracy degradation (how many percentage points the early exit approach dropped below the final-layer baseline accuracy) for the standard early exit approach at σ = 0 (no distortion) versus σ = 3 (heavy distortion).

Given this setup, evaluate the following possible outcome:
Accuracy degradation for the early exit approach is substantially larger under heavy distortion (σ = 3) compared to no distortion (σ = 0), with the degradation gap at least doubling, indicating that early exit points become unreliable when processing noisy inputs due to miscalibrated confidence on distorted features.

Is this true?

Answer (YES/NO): YES